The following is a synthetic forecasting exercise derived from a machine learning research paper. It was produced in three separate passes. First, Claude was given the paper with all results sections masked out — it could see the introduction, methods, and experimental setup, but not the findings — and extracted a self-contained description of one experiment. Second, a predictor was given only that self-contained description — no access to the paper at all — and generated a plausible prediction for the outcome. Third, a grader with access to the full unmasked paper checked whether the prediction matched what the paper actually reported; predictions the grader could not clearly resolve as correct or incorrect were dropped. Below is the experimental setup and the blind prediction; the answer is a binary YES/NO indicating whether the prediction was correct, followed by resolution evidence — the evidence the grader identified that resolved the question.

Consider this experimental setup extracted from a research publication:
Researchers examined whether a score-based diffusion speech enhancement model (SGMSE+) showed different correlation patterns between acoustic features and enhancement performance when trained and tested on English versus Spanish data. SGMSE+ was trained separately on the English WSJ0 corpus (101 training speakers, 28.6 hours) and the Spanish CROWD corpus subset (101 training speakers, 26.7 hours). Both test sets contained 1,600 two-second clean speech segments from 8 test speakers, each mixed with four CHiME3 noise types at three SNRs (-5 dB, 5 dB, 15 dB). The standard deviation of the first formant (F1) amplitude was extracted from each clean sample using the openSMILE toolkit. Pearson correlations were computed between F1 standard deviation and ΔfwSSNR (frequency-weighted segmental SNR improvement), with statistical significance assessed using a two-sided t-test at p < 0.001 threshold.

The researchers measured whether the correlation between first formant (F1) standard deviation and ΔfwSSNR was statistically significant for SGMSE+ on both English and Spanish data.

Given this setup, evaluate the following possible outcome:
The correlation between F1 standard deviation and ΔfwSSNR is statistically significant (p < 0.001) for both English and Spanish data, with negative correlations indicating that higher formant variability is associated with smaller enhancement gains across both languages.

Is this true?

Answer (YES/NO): YES